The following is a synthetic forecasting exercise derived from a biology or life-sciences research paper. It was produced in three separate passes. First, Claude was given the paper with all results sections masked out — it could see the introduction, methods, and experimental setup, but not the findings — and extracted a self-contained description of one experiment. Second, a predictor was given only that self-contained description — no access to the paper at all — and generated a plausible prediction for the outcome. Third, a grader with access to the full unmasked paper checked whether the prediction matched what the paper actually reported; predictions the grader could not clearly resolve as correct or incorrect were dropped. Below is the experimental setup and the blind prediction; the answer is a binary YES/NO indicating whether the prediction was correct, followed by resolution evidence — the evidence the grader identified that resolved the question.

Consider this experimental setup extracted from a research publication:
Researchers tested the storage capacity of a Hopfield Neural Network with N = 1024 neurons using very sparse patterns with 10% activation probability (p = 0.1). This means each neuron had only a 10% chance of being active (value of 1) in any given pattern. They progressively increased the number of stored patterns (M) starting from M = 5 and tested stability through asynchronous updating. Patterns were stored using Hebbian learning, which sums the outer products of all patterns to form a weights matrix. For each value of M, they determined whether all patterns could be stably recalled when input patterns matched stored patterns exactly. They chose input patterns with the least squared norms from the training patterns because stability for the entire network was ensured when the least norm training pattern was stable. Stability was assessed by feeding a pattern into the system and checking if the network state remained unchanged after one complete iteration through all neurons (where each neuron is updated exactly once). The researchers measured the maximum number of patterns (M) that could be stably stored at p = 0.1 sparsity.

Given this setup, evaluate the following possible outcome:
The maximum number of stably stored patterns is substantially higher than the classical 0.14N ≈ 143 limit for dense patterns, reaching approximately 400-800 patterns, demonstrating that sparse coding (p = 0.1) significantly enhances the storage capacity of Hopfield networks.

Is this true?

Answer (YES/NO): NO